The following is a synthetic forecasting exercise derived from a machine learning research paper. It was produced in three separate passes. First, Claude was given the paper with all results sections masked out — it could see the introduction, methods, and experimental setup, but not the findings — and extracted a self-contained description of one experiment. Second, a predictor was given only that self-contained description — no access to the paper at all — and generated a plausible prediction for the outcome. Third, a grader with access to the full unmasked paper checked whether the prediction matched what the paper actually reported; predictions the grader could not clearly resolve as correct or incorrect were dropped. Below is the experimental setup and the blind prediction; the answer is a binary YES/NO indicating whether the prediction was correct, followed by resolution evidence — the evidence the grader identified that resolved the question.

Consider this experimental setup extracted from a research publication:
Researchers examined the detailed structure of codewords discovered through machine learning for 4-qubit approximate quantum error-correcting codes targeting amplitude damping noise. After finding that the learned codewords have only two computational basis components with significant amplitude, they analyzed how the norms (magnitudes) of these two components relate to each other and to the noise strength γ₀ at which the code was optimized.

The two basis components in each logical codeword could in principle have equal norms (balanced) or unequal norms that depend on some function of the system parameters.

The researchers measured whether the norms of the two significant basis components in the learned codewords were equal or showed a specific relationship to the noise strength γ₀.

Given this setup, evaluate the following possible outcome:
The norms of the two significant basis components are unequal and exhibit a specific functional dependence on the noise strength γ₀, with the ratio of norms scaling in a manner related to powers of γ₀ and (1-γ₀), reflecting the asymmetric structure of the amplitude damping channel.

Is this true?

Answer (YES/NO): YES